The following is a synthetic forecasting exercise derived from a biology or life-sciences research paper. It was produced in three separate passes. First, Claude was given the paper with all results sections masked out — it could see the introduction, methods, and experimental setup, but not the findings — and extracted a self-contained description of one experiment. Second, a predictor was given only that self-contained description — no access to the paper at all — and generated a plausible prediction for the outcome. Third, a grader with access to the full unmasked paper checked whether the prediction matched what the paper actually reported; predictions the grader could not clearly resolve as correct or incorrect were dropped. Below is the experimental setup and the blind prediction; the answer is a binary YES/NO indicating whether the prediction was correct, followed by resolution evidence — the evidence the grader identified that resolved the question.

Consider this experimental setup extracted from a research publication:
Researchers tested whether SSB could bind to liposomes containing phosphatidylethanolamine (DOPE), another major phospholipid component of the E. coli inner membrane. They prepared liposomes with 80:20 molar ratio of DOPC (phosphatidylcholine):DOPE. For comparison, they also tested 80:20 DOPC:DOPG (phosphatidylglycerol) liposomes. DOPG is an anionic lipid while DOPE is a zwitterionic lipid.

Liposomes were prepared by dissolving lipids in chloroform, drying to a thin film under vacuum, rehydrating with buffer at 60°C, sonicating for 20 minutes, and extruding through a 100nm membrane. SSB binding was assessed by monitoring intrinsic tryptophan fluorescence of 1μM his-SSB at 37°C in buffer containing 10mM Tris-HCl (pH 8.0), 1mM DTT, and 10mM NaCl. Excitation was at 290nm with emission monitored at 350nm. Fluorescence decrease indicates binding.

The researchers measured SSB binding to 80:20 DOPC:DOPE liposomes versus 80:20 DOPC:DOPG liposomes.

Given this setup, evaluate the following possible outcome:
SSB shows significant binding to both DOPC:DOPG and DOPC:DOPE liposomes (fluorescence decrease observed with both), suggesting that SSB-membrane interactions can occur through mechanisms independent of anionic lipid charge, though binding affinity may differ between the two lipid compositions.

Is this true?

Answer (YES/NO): YES